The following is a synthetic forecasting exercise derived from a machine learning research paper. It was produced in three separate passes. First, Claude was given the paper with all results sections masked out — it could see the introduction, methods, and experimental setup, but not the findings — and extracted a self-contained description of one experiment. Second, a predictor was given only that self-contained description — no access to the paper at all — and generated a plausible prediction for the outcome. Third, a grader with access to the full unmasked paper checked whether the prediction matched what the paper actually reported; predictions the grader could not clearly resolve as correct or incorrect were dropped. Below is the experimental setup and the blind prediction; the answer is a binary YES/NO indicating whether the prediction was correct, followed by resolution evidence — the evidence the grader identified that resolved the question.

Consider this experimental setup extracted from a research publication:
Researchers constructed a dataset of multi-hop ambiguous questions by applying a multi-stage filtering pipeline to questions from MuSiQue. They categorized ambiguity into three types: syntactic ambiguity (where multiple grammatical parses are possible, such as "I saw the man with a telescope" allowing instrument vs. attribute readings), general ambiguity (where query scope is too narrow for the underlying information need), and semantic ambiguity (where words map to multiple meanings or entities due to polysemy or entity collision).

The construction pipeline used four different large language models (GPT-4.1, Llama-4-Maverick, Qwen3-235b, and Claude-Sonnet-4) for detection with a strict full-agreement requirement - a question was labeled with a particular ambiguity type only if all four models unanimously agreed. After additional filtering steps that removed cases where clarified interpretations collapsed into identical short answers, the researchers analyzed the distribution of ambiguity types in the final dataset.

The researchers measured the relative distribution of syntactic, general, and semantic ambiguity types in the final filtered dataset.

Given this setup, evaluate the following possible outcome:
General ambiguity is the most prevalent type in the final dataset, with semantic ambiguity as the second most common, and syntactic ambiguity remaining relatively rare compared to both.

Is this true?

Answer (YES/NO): NO